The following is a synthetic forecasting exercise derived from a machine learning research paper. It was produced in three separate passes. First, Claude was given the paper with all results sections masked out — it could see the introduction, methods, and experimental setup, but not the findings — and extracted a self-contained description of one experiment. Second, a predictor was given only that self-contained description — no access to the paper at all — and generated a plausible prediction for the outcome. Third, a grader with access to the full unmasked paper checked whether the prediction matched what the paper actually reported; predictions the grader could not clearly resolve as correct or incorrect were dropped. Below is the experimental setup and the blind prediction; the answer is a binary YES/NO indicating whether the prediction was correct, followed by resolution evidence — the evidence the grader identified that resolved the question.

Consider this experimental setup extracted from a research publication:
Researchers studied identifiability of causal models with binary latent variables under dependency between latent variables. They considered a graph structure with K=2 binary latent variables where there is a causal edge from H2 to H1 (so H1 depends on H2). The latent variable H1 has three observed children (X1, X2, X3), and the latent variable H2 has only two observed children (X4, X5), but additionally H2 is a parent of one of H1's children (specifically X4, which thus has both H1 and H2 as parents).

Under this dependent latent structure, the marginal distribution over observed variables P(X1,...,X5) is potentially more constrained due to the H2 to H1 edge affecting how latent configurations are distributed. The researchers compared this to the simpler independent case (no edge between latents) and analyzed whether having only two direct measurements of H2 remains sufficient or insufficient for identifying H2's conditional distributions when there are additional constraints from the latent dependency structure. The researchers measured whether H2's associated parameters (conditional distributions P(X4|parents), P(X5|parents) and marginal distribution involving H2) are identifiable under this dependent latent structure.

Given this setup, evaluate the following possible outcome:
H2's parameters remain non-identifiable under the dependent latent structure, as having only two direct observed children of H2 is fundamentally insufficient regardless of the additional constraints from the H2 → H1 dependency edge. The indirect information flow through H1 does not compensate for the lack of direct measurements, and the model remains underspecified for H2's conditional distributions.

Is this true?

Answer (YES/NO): YES